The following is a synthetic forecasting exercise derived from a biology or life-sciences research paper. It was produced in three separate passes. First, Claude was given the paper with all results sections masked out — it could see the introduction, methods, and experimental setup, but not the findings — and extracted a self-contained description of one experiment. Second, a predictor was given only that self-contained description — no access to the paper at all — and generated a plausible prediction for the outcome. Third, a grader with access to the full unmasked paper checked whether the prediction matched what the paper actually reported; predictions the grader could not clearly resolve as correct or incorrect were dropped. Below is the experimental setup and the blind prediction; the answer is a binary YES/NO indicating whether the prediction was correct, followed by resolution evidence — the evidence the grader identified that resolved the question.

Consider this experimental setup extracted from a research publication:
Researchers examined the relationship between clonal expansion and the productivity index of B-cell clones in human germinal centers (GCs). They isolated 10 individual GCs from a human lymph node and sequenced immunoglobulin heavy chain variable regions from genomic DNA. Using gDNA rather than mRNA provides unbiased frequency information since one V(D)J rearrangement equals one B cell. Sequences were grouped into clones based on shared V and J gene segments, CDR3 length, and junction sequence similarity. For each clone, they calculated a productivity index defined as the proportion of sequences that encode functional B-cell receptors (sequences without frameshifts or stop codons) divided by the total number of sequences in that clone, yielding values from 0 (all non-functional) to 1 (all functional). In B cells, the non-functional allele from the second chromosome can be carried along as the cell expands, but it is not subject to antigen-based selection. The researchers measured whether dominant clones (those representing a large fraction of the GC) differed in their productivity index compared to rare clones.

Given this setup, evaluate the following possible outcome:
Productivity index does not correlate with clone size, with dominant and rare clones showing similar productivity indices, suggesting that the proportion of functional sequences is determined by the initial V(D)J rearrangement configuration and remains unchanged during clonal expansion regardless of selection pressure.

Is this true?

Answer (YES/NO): YES